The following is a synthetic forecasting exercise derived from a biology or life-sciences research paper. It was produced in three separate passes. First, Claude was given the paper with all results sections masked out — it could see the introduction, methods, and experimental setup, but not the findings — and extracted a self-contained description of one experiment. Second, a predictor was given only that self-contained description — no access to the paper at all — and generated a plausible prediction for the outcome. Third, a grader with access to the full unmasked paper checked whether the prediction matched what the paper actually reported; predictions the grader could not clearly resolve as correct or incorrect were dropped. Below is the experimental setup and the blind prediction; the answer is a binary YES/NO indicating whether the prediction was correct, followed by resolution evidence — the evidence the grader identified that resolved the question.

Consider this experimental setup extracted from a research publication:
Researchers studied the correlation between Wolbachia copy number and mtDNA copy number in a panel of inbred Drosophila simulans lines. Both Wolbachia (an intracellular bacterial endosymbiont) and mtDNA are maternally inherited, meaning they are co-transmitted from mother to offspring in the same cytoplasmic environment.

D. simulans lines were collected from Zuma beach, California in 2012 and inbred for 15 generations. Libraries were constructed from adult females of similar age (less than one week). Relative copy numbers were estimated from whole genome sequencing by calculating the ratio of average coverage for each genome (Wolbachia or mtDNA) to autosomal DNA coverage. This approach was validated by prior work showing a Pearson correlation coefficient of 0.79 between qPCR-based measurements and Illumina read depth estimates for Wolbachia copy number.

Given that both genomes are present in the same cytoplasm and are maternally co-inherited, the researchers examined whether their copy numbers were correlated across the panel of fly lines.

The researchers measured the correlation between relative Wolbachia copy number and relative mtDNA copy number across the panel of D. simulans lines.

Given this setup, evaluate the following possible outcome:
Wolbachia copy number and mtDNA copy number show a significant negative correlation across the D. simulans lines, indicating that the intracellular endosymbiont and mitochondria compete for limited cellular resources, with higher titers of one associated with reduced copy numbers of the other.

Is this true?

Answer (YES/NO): NO